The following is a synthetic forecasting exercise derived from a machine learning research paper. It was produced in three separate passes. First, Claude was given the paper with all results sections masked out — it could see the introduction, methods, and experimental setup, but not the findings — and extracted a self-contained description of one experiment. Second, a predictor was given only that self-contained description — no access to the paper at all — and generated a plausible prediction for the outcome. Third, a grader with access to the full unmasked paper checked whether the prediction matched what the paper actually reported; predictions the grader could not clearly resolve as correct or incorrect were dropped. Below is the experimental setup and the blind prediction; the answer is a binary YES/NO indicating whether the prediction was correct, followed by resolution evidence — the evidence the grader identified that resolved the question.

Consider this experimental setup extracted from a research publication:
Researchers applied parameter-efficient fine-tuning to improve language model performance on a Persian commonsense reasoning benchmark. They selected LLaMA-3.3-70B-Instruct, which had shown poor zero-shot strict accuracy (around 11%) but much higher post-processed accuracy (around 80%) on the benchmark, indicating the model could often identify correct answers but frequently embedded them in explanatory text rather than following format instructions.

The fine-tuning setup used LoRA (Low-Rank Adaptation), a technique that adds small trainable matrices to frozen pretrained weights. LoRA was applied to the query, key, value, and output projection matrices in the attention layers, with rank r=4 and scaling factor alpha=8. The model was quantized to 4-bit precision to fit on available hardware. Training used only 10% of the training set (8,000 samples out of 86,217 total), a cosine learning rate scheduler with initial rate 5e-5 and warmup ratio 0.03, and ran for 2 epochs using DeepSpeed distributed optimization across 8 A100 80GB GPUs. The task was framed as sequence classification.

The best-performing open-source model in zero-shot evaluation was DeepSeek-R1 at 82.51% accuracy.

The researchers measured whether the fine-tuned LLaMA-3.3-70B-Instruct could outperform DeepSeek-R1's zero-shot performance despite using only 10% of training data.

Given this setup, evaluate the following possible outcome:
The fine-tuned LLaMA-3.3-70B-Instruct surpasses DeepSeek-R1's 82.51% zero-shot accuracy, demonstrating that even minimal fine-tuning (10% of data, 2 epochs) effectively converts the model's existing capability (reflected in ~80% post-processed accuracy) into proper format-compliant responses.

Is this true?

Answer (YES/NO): YES